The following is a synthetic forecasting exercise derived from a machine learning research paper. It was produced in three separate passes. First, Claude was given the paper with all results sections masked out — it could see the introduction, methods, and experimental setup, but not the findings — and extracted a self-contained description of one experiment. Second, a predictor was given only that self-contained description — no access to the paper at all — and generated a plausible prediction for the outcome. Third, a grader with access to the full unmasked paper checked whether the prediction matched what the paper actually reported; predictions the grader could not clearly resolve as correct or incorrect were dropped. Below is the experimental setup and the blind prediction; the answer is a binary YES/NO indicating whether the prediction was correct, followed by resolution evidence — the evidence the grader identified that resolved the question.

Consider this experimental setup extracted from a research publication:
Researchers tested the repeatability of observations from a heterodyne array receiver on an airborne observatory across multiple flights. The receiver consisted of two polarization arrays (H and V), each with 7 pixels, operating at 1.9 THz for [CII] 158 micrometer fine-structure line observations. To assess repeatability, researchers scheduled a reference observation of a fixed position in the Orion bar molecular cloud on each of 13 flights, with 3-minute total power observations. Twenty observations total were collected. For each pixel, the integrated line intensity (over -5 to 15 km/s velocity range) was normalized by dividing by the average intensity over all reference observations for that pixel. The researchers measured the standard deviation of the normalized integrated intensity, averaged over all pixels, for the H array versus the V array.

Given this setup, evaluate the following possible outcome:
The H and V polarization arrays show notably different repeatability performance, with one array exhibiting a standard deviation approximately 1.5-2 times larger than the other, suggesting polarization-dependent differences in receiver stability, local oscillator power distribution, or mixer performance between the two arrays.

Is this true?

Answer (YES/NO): NO